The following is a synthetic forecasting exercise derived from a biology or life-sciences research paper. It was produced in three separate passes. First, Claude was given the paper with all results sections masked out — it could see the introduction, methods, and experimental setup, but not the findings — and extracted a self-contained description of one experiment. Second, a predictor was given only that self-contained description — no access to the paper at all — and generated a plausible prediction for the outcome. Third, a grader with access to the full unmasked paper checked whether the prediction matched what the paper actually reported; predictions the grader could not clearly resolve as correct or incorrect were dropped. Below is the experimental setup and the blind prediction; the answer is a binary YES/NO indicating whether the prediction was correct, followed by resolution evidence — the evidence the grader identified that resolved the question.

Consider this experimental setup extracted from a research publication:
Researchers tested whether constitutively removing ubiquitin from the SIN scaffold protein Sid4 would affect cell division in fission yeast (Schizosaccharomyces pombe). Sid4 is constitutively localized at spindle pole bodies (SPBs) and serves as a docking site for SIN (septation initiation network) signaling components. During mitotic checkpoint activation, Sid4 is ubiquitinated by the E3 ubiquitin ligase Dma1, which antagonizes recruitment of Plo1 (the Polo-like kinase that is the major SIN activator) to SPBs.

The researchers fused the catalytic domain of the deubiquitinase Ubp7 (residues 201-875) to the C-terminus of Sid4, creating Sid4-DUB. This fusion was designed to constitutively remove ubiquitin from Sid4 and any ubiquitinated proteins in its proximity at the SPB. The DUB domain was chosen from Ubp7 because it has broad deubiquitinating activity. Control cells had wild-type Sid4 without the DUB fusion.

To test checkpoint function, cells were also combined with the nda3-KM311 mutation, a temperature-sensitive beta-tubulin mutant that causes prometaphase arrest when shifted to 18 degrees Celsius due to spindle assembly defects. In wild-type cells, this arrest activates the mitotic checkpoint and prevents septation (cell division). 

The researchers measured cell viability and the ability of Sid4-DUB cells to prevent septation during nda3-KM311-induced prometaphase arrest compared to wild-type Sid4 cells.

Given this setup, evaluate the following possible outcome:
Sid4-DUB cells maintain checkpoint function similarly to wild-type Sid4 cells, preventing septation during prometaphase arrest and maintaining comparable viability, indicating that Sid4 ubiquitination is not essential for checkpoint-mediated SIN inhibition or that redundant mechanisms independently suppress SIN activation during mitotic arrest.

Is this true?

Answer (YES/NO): NO